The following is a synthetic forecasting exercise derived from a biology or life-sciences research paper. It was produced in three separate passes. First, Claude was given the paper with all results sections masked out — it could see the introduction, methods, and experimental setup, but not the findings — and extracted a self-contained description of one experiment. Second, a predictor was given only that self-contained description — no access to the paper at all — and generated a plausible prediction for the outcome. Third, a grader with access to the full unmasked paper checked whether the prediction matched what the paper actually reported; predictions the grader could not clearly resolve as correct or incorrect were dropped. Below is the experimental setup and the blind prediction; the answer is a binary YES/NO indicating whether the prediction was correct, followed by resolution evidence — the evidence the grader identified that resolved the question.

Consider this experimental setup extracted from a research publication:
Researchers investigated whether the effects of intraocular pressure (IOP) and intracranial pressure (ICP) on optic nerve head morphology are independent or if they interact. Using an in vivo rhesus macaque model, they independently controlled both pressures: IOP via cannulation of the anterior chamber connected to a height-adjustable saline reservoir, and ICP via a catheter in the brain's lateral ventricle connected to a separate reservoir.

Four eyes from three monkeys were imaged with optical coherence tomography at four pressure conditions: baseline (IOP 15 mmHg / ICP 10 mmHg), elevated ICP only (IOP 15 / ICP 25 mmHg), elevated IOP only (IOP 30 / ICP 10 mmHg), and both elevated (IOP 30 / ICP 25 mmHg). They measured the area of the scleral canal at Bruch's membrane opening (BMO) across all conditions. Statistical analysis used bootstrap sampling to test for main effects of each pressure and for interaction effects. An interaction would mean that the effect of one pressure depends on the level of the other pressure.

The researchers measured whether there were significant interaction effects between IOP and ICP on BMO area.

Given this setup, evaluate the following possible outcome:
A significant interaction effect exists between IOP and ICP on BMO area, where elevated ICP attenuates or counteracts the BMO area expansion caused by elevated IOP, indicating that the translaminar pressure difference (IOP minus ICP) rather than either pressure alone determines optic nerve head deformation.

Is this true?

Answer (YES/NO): NO